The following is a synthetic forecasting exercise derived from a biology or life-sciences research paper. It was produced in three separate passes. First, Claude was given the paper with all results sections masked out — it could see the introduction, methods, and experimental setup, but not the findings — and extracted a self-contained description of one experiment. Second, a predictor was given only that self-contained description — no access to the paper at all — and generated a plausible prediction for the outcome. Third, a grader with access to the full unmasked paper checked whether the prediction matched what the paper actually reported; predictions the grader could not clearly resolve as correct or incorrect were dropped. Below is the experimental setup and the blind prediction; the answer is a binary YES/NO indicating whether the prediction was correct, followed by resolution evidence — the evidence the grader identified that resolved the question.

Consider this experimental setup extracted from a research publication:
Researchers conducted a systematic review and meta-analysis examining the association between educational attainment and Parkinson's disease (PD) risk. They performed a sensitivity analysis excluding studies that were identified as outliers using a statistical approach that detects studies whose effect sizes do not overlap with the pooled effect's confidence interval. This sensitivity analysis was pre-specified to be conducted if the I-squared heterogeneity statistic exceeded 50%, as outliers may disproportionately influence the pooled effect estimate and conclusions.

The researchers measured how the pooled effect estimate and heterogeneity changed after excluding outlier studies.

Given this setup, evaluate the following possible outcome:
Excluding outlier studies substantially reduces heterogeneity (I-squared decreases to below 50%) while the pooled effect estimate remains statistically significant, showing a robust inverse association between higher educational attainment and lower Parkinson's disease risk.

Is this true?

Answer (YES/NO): NO